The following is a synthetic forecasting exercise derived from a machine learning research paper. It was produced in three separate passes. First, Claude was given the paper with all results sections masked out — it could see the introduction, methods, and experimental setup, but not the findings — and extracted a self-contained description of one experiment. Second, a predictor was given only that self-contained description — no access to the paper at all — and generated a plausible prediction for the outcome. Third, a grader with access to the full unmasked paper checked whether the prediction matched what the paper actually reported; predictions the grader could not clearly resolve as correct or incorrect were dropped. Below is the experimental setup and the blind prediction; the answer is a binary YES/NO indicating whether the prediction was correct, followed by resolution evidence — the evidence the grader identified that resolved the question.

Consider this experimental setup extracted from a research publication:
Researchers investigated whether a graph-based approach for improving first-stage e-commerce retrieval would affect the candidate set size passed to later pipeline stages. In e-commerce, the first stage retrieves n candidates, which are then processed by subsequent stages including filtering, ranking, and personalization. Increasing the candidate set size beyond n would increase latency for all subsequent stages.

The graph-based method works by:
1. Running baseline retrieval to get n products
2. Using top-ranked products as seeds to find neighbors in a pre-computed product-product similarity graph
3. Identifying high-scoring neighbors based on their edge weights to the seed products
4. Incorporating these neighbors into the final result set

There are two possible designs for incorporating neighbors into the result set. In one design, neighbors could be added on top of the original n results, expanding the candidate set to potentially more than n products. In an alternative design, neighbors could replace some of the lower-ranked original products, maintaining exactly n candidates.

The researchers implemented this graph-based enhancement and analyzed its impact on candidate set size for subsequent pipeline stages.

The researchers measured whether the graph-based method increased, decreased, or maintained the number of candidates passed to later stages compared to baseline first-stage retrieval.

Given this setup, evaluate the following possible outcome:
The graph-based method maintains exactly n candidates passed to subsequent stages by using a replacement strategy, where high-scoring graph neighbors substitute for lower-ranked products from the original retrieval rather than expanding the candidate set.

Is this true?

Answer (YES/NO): YES